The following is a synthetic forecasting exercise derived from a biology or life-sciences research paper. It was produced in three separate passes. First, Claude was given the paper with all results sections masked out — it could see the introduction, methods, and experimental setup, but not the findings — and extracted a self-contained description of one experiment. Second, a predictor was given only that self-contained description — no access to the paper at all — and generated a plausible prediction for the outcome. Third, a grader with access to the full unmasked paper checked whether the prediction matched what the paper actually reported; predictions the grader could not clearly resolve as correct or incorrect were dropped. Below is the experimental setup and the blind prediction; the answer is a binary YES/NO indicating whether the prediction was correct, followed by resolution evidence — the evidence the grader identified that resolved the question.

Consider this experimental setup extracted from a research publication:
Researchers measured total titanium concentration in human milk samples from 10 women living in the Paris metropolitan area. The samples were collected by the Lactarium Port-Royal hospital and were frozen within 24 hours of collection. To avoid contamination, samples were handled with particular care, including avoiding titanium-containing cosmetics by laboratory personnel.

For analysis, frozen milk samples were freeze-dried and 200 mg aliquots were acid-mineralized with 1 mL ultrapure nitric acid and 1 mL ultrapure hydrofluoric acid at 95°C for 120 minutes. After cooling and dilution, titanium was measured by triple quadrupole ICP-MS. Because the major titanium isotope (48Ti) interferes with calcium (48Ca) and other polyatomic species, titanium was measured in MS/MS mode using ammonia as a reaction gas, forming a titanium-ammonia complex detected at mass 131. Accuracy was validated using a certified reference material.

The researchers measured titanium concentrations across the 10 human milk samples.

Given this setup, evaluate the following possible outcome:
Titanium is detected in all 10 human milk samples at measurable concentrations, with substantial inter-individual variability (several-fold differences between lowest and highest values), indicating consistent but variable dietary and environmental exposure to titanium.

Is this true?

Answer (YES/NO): YES